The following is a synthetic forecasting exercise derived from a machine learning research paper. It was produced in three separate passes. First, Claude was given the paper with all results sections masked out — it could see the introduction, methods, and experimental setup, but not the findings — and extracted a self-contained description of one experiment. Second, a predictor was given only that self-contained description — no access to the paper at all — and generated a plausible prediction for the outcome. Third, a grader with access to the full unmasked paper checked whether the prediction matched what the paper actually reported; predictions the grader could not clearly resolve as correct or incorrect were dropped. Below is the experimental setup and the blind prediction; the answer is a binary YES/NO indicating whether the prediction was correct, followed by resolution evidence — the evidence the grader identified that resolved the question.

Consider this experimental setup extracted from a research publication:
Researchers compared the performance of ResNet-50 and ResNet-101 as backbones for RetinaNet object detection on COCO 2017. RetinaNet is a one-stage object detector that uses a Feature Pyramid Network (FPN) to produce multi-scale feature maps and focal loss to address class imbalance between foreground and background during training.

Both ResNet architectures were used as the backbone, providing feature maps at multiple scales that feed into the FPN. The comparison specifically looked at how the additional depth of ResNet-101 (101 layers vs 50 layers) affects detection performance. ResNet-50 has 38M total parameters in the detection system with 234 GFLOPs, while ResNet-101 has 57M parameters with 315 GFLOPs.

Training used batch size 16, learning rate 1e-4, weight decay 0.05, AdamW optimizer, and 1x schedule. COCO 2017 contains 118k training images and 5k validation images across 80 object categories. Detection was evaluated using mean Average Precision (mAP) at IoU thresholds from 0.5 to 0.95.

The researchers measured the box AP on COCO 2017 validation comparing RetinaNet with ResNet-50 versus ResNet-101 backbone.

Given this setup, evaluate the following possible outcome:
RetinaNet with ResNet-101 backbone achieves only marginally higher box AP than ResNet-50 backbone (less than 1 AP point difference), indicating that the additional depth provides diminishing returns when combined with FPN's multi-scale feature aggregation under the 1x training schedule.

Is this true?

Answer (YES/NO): NO